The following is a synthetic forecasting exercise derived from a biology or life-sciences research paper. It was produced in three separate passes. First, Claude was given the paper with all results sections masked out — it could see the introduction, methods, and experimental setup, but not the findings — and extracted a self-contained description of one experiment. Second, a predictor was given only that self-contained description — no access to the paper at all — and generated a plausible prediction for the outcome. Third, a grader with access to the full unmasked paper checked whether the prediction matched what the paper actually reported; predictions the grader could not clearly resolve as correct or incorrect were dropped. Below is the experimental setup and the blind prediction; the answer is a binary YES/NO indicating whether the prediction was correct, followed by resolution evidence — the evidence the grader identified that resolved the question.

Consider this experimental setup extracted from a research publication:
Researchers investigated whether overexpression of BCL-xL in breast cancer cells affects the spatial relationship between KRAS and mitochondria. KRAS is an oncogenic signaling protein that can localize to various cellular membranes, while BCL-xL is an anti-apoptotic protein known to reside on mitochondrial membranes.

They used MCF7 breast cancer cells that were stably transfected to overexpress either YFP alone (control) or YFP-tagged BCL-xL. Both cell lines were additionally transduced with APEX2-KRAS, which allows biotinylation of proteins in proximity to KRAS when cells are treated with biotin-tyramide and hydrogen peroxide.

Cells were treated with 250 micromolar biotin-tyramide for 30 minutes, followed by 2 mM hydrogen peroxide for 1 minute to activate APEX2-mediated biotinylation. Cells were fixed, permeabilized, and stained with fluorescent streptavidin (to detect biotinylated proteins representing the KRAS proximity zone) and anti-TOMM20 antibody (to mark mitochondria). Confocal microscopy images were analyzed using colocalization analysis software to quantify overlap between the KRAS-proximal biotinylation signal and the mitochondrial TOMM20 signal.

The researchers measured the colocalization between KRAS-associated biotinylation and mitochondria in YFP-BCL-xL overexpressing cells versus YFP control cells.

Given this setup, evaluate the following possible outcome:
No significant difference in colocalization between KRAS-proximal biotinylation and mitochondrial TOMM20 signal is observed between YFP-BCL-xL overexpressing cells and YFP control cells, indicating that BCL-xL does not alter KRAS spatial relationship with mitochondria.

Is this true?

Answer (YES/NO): NO